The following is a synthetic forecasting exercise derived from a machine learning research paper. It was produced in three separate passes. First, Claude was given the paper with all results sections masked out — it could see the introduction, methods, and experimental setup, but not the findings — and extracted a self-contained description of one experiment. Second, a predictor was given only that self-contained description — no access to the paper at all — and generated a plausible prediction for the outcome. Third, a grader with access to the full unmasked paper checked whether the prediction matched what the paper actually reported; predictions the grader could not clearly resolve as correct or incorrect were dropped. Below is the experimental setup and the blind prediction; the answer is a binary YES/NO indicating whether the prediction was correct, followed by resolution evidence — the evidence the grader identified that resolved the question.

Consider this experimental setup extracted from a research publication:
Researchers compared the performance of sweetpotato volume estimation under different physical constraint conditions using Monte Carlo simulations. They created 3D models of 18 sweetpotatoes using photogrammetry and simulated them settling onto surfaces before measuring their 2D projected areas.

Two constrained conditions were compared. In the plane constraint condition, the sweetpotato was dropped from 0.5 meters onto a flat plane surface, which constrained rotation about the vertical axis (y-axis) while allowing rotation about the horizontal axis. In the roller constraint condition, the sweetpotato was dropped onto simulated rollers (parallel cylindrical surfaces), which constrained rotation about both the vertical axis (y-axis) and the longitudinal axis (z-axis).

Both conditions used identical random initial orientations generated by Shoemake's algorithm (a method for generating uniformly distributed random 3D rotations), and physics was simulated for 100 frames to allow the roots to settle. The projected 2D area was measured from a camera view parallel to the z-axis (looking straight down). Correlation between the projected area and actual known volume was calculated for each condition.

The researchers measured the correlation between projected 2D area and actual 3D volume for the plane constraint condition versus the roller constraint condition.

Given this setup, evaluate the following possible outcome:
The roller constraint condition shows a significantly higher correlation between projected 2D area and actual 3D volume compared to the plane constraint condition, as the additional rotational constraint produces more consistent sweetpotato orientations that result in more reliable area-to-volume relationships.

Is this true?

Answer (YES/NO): NO